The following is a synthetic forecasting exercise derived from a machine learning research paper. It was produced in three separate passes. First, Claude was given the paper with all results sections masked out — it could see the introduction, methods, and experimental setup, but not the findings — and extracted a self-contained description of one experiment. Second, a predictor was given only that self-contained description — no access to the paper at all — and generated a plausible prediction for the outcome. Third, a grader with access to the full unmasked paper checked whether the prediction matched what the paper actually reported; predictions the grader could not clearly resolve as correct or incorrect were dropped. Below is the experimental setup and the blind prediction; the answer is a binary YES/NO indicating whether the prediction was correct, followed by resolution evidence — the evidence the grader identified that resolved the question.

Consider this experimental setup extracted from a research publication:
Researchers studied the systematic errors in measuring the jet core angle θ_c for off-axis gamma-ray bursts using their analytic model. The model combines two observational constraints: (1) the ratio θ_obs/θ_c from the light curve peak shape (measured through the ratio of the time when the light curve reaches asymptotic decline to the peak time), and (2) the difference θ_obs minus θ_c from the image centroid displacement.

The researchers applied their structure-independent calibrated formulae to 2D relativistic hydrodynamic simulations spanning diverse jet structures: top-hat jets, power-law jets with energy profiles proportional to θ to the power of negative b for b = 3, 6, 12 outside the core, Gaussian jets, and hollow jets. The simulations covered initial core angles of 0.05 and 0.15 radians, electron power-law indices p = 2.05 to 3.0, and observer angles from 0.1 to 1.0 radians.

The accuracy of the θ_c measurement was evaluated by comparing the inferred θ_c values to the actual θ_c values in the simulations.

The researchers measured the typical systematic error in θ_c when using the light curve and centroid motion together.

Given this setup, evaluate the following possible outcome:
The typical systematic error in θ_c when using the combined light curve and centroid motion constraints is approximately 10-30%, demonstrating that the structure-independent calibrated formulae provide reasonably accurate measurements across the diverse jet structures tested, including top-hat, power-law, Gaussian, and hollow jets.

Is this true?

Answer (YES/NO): YES